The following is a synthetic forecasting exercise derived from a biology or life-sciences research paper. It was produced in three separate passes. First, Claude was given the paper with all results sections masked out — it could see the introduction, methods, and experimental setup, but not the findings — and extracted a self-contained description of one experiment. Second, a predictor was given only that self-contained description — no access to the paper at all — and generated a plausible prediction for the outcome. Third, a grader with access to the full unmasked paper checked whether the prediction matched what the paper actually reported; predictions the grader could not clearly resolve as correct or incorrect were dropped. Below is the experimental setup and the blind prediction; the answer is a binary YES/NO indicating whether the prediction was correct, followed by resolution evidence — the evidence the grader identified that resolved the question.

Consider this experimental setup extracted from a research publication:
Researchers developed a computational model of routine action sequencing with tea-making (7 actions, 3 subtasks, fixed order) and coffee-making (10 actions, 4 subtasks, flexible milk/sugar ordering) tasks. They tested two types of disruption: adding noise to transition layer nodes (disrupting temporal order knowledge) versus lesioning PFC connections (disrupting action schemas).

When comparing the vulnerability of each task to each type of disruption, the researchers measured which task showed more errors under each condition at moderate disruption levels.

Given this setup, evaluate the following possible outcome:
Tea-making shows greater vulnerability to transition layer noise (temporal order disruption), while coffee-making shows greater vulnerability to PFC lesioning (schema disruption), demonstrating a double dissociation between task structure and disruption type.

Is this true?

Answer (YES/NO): NO